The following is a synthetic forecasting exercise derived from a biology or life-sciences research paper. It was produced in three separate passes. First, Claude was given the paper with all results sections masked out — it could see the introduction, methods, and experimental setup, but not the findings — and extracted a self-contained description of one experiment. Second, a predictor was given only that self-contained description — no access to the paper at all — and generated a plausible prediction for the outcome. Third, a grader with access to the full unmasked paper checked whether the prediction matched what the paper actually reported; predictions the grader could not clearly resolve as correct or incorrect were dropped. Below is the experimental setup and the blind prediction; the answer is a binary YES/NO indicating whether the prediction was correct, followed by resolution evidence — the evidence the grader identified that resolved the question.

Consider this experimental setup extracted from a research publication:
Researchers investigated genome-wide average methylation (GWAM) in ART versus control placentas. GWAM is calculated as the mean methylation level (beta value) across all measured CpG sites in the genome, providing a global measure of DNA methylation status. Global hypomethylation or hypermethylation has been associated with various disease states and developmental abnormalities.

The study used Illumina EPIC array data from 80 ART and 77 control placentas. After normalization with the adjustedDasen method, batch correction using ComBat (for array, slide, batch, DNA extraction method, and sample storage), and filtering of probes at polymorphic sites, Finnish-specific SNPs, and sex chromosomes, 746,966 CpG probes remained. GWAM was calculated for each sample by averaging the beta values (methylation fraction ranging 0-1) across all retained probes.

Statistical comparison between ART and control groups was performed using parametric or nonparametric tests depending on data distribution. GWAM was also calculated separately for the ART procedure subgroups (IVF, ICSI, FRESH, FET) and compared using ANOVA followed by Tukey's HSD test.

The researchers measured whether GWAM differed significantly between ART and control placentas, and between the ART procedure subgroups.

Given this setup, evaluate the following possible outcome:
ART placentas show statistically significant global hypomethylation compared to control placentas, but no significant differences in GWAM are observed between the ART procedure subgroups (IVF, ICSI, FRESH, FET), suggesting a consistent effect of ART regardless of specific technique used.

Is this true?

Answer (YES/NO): NO